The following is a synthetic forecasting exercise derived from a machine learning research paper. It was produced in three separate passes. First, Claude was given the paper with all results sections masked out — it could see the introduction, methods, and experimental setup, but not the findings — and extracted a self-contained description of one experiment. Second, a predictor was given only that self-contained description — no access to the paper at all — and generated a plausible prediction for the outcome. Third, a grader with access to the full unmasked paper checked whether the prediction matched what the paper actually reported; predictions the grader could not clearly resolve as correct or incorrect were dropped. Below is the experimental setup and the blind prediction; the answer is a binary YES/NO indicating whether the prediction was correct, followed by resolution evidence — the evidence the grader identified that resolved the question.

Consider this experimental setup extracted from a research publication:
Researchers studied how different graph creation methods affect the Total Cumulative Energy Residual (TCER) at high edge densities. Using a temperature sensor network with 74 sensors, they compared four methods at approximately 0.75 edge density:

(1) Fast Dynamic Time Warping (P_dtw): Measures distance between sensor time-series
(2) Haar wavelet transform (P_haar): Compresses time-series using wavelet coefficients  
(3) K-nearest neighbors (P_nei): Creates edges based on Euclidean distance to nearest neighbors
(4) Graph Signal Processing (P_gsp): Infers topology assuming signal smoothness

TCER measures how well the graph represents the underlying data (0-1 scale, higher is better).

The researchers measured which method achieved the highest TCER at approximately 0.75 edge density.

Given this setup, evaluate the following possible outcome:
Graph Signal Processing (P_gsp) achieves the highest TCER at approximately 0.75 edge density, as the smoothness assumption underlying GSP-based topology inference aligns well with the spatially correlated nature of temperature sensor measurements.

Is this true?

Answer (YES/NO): NO